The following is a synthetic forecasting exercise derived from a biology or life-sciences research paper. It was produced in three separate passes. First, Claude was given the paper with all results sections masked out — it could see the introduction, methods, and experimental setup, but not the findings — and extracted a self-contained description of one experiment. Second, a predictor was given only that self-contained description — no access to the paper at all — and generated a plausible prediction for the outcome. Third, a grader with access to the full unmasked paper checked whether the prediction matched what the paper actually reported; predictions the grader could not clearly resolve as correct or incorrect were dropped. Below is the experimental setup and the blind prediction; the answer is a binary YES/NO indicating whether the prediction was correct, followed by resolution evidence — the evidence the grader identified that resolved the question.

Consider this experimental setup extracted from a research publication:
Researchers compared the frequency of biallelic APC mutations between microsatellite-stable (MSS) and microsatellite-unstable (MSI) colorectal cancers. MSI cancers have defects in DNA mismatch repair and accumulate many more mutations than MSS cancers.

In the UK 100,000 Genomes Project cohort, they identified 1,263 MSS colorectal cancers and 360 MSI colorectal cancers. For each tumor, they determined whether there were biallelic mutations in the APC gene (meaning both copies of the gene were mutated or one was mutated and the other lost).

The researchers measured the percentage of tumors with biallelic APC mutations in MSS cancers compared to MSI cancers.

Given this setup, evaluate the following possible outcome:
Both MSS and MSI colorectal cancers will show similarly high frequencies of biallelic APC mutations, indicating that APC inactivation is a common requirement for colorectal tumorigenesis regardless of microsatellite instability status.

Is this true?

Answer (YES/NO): NO